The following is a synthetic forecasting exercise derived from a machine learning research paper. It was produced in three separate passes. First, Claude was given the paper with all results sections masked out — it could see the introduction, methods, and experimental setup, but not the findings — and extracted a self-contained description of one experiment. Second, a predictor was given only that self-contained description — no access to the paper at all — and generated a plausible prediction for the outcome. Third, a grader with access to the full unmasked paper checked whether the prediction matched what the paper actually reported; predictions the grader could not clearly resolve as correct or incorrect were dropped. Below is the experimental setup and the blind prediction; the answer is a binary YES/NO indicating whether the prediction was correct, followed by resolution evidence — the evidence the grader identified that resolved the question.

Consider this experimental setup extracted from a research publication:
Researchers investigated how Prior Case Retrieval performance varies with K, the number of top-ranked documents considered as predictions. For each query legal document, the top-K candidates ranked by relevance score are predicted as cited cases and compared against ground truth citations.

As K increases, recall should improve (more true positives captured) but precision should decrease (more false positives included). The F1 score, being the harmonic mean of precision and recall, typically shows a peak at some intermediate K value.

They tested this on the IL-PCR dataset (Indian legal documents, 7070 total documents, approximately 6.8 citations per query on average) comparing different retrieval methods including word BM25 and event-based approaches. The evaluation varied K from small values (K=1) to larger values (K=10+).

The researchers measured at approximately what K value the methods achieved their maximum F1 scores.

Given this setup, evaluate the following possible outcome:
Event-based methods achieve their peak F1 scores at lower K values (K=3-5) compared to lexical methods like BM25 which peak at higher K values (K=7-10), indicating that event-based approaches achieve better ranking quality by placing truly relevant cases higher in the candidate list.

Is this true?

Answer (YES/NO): NO